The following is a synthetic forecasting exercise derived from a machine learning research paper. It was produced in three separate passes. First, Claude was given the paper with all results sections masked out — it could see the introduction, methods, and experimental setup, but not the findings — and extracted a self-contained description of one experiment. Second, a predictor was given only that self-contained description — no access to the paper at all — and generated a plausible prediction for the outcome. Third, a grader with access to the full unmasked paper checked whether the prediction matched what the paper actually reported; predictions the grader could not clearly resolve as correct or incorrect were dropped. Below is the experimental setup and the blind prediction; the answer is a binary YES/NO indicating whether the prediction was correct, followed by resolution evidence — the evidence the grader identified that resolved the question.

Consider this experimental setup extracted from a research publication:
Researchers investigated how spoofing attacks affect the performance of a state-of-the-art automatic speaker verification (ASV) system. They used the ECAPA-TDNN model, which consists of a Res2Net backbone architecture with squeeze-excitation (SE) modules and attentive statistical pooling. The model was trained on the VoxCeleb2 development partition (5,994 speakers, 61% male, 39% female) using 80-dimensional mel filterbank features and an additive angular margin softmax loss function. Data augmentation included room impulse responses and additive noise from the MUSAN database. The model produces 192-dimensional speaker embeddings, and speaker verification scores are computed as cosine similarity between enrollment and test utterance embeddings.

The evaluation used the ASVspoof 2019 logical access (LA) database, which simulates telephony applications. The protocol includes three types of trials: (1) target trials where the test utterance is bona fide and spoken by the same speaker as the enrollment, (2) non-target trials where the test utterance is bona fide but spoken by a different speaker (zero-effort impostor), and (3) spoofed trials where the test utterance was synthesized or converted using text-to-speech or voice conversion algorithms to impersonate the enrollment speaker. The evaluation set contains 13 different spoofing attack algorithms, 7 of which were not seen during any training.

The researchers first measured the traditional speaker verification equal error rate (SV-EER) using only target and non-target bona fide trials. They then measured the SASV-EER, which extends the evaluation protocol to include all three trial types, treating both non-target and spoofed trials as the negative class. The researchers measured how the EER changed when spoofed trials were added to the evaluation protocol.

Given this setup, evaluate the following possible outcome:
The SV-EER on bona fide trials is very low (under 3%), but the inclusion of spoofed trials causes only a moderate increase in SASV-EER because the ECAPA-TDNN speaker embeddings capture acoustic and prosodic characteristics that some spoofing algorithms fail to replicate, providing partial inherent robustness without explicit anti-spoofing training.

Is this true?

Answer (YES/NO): NO